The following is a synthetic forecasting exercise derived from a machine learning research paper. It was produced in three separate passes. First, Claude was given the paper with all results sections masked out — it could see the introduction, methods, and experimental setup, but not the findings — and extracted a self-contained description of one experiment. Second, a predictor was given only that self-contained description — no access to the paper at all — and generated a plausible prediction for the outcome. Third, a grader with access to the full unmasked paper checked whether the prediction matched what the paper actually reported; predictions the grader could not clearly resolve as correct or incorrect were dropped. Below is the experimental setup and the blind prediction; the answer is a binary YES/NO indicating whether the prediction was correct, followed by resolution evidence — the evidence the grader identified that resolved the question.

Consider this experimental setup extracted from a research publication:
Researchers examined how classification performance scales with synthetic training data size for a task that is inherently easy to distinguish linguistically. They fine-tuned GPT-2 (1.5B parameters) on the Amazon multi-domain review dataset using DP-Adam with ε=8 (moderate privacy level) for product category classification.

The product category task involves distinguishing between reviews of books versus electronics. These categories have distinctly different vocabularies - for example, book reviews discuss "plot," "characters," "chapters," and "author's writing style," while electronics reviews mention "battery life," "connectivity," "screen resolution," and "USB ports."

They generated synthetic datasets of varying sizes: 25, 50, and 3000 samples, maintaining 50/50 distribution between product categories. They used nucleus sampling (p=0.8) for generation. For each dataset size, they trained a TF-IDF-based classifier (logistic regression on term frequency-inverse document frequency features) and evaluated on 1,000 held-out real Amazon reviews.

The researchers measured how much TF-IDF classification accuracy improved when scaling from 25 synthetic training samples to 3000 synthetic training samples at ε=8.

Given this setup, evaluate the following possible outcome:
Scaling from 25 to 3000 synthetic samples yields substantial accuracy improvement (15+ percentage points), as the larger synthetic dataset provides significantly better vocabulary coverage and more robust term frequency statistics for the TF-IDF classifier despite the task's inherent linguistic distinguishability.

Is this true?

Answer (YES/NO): NO